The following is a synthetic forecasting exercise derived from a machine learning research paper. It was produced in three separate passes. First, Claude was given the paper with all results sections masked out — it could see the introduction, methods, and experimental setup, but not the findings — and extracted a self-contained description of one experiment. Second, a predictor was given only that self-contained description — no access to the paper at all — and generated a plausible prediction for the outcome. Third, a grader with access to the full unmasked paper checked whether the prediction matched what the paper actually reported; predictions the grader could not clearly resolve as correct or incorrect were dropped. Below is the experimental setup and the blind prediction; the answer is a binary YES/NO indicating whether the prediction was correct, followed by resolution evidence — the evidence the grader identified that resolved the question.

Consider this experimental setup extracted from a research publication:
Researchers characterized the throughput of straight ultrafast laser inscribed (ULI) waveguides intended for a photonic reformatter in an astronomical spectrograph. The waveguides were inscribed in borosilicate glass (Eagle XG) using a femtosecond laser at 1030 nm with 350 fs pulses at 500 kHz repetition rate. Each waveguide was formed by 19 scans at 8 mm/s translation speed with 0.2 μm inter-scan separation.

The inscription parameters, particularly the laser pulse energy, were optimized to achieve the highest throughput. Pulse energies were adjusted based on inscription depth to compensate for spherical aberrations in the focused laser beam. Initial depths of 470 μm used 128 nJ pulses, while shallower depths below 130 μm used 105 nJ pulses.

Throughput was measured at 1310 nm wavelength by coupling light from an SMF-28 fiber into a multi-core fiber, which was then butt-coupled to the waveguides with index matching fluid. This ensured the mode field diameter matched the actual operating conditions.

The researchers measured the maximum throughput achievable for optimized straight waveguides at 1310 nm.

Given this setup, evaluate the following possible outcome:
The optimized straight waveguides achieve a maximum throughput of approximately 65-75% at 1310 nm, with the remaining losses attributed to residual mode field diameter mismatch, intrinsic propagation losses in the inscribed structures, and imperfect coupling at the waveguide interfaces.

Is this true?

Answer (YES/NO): YES